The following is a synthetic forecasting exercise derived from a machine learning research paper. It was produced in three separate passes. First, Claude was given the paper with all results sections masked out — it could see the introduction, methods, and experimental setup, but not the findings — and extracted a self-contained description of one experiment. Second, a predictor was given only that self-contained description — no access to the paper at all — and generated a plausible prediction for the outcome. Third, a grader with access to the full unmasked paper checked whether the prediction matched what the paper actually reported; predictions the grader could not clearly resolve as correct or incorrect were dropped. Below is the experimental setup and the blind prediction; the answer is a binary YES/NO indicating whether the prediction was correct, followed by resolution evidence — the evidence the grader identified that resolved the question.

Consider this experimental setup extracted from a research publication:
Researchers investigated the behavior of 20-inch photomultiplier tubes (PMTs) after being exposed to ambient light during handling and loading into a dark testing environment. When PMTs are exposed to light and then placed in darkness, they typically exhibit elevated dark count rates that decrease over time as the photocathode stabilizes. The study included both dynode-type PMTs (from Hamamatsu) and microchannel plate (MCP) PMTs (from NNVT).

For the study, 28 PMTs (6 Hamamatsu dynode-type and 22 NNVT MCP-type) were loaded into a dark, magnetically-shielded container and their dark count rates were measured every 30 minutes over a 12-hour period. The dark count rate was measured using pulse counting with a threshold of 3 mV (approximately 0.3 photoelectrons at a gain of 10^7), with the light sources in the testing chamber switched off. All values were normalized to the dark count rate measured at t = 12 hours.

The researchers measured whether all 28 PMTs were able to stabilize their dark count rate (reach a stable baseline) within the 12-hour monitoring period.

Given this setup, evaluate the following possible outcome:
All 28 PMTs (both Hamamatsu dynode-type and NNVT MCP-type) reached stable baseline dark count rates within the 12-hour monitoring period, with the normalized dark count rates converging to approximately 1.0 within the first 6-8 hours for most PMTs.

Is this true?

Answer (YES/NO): NO